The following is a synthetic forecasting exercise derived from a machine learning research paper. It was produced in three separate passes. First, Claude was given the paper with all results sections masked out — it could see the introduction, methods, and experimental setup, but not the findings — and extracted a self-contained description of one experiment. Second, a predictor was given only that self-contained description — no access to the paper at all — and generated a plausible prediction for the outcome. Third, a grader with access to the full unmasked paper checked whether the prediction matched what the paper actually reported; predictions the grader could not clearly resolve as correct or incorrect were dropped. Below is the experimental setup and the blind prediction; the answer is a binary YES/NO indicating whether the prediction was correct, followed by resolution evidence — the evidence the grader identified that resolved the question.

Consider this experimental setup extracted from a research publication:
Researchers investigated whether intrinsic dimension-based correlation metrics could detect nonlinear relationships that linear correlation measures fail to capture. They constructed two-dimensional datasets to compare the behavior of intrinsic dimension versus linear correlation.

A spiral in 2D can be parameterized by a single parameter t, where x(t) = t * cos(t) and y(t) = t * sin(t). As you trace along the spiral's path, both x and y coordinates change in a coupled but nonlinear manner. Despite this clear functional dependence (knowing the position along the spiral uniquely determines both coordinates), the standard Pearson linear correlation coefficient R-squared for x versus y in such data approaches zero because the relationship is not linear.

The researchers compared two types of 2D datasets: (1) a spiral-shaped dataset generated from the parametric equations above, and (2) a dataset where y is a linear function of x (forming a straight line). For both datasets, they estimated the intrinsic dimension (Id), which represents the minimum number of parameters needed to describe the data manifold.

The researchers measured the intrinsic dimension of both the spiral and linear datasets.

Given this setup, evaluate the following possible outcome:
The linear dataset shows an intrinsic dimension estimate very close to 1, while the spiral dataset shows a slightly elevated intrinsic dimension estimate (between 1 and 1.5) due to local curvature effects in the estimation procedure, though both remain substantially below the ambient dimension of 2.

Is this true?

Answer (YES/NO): NO